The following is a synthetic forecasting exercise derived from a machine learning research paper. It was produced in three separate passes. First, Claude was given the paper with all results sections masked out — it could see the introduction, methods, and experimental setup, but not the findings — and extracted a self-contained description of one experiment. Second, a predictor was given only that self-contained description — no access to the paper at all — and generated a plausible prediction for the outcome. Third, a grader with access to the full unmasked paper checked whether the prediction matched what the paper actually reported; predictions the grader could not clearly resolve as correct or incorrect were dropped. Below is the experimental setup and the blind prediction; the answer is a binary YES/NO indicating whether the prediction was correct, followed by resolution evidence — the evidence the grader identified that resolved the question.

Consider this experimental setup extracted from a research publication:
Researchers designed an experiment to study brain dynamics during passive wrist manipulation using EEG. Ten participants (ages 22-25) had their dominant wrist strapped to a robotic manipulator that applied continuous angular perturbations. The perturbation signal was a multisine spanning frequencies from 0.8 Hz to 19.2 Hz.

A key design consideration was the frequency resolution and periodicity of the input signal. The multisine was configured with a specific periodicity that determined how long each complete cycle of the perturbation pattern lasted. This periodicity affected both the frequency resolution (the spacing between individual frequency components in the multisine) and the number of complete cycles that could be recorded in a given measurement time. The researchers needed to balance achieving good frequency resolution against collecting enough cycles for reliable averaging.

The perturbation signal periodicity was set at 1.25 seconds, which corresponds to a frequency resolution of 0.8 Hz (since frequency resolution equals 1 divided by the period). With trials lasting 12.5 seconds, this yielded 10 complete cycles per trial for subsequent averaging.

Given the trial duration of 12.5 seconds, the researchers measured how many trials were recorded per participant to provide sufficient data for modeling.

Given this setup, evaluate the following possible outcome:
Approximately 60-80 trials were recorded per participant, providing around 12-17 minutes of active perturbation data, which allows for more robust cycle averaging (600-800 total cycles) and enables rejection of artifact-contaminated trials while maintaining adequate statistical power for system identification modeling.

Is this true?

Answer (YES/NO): NO